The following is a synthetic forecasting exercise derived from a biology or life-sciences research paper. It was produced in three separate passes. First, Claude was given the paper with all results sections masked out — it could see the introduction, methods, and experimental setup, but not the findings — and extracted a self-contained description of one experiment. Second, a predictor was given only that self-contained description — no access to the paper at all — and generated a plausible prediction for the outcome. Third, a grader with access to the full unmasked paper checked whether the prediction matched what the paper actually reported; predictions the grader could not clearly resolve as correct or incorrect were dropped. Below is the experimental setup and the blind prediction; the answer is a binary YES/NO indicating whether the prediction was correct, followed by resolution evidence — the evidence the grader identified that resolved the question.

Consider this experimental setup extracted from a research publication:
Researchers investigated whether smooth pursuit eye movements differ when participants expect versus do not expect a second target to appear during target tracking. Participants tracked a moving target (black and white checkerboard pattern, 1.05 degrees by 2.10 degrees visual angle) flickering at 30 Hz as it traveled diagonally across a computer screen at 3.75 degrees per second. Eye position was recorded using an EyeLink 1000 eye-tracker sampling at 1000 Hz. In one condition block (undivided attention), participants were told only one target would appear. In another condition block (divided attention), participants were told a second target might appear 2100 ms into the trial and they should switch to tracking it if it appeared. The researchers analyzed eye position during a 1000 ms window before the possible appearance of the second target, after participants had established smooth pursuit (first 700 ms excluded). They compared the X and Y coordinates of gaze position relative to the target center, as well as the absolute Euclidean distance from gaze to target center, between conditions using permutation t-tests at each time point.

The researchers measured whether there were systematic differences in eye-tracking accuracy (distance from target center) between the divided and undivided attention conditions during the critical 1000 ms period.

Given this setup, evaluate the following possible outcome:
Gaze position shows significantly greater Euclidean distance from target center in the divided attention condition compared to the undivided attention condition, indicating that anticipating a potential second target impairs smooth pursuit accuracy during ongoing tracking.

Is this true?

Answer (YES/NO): NO